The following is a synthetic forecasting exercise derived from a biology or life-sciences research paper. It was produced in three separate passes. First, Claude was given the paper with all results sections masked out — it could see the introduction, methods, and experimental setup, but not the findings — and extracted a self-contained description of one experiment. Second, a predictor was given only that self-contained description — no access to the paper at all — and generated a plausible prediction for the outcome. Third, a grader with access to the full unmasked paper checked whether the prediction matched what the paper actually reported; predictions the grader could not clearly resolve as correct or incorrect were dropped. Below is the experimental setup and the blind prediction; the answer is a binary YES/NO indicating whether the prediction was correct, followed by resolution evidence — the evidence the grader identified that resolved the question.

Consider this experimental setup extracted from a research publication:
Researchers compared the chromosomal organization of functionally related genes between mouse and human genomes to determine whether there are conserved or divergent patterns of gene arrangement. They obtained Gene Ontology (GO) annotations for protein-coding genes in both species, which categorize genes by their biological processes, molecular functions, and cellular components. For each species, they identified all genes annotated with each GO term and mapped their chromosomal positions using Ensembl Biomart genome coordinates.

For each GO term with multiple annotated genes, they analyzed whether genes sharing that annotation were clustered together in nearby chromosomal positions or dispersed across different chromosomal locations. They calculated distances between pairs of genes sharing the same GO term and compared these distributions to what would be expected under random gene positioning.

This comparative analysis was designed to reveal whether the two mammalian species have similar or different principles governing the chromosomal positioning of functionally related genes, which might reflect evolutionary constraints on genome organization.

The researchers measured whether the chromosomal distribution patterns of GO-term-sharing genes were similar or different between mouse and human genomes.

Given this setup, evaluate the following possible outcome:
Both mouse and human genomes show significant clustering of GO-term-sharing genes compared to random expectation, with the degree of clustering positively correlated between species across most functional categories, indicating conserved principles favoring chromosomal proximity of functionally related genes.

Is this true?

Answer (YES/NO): NO